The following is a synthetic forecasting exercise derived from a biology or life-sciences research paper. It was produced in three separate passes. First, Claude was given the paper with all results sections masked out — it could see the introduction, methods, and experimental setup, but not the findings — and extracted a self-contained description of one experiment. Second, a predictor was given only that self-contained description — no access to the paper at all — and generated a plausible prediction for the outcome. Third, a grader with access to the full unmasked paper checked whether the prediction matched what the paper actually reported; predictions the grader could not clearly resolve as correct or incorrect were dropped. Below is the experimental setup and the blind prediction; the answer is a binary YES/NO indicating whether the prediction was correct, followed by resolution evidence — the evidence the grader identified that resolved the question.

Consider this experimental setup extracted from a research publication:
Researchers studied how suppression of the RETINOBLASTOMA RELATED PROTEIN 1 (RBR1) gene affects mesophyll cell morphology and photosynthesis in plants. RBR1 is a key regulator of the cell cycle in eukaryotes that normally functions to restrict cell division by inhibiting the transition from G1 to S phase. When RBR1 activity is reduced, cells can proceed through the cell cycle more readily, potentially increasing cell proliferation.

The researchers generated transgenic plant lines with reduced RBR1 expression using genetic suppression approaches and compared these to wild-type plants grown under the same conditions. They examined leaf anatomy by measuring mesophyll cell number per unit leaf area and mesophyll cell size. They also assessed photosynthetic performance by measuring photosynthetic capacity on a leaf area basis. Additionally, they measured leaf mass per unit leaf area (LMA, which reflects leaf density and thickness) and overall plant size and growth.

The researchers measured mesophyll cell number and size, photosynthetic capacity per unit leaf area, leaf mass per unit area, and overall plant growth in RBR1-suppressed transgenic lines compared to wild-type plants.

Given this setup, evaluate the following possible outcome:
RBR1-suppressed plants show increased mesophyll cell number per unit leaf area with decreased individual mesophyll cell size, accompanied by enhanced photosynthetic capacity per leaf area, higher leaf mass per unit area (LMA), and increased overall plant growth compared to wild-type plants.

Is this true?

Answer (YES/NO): NO